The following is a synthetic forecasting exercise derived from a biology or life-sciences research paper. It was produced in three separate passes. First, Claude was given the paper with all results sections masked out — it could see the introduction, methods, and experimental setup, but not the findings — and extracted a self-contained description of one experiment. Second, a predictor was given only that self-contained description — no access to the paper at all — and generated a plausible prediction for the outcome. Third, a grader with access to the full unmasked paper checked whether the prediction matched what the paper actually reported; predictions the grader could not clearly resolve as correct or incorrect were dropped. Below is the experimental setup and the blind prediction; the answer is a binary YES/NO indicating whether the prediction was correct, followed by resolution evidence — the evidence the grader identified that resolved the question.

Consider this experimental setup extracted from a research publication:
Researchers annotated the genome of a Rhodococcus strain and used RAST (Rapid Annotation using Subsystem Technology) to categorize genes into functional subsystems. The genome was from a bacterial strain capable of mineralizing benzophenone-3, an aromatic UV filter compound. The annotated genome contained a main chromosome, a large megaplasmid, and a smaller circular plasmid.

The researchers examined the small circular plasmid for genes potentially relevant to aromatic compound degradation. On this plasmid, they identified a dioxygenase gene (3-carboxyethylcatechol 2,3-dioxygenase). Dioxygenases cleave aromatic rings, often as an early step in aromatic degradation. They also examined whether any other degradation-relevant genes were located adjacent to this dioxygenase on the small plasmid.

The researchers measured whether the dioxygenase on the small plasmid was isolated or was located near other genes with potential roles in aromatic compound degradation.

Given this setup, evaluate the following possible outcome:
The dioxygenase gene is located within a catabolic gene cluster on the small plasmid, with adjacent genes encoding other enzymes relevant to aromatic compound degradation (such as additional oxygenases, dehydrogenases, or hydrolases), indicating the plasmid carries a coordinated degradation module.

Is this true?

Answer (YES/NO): NO